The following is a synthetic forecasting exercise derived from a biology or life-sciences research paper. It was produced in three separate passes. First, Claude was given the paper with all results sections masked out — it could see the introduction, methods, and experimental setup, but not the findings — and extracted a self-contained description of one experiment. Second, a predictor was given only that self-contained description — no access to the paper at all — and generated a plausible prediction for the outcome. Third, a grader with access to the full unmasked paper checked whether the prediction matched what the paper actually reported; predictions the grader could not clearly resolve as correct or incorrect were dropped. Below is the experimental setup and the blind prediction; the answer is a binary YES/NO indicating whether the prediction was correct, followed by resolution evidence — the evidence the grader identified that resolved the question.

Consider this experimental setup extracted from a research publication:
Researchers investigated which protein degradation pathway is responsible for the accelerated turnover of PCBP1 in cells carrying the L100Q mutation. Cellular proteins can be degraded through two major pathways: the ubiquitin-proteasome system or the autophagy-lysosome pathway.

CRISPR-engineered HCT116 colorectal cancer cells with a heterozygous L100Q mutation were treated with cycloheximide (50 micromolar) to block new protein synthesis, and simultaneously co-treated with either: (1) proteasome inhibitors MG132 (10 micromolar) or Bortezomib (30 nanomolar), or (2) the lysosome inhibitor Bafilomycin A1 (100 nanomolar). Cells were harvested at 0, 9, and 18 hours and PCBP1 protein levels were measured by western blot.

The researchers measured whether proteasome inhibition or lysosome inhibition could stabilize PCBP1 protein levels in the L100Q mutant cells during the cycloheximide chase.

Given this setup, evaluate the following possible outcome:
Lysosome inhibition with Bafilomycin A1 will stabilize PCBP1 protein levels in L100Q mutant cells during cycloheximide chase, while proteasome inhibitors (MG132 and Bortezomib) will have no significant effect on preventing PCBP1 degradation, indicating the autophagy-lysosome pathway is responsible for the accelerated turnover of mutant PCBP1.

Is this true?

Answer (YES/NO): NO